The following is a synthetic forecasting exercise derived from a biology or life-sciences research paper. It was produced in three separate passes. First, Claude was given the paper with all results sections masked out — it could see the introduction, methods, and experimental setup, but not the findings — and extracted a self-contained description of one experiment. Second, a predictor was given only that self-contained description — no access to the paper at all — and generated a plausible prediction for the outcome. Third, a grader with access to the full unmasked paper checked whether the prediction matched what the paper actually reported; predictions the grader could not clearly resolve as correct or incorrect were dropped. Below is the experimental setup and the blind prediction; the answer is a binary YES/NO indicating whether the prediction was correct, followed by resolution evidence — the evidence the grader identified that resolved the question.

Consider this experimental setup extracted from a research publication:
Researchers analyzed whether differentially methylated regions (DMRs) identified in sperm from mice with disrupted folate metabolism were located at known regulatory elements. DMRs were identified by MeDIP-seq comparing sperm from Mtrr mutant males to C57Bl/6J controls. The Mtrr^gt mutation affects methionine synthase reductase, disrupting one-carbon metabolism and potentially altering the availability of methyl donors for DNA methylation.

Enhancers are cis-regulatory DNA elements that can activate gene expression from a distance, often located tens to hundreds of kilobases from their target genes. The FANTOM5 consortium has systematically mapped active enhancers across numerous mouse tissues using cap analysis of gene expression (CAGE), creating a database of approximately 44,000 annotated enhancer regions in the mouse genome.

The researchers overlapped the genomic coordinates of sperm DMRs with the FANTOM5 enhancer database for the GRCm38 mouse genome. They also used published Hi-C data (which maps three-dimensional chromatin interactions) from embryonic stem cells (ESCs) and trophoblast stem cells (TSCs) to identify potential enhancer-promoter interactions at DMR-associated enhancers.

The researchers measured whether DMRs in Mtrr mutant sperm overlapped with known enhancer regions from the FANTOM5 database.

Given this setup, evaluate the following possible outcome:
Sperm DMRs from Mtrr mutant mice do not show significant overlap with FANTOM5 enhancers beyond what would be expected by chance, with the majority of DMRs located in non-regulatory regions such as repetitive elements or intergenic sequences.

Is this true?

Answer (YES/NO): NO